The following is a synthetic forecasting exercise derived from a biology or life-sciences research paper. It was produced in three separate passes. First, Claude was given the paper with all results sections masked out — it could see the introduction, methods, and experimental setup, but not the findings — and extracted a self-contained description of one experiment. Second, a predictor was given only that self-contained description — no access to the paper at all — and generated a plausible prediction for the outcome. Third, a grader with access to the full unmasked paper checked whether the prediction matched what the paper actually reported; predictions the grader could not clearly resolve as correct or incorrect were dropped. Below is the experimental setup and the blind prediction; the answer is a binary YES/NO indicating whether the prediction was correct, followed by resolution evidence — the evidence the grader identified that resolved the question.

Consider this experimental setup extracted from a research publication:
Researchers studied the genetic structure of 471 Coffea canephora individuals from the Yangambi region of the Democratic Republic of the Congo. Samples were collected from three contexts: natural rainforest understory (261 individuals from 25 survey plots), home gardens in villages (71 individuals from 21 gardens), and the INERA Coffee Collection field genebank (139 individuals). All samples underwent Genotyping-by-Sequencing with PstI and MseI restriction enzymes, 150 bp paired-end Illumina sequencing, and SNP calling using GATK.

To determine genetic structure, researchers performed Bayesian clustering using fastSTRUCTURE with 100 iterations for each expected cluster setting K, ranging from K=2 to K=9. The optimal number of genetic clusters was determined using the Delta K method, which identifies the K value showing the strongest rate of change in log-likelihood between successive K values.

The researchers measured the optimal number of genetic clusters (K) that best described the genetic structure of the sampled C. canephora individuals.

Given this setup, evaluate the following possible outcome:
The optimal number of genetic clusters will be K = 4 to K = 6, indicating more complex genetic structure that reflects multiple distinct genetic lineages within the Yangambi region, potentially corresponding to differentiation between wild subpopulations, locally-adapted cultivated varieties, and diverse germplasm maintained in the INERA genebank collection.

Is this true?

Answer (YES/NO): YES